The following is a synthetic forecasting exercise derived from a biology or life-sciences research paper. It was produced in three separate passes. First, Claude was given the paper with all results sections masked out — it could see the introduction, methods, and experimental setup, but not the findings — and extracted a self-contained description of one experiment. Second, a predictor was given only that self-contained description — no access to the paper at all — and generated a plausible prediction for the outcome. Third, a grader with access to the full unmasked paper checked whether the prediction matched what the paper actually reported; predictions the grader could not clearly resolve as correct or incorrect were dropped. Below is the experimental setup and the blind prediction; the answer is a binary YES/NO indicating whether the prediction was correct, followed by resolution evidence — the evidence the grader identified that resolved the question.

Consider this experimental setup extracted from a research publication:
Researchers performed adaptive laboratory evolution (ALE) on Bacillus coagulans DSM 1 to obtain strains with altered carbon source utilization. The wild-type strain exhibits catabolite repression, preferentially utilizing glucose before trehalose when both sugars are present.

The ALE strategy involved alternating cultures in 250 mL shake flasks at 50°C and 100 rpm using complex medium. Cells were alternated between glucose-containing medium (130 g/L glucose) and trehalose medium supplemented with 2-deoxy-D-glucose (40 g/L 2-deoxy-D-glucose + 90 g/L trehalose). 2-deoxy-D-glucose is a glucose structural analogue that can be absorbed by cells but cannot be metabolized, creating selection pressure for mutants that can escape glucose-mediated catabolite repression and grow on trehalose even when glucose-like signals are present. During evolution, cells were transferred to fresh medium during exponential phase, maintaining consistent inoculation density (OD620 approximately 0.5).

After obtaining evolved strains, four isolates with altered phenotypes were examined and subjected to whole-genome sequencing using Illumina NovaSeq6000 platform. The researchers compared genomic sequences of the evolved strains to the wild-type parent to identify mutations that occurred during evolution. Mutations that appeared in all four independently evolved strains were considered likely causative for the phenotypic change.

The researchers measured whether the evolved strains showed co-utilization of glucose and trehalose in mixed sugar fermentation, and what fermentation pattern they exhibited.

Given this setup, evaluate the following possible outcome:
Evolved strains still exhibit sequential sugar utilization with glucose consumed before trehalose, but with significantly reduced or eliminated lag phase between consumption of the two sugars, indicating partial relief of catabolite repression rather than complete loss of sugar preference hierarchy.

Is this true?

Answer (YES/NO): NO